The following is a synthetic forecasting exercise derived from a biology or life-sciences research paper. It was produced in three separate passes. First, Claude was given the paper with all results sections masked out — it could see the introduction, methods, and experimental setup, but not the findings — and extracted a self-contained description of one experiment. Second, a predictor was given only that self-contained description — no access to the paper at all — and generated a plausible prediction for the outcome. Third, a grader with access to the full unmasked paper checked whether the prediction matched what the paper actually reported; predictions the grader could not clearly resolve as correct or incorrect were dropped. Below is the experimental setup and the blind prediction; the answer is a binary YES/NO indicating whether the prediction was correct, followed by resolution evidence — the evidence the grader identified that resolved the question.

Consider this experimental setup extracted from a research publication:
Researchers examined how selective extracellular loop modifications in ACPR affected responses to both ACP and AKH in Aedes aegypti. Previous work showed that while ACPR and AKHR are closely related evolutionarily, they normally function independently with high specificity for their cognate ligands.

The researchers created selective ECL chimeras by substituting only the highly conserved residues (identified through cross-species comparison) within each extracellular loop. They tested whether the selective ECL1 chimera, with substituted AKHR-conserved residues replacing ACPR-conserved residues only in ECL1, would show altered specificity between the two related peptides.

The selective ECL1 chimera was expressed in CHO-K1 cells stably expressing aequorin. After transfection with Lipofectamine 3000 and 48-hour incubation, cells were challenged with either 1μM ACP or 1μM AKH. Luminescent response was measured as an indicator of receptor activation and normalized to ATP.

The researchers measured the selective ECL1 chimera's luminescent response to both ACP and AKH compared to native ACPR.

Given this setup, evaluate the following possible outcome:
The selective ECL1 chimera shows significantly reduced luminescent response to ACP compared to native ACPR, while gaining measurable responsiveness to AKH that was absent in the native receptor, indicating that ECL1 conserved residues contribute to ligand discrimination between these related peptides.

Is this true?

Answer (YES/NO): NO